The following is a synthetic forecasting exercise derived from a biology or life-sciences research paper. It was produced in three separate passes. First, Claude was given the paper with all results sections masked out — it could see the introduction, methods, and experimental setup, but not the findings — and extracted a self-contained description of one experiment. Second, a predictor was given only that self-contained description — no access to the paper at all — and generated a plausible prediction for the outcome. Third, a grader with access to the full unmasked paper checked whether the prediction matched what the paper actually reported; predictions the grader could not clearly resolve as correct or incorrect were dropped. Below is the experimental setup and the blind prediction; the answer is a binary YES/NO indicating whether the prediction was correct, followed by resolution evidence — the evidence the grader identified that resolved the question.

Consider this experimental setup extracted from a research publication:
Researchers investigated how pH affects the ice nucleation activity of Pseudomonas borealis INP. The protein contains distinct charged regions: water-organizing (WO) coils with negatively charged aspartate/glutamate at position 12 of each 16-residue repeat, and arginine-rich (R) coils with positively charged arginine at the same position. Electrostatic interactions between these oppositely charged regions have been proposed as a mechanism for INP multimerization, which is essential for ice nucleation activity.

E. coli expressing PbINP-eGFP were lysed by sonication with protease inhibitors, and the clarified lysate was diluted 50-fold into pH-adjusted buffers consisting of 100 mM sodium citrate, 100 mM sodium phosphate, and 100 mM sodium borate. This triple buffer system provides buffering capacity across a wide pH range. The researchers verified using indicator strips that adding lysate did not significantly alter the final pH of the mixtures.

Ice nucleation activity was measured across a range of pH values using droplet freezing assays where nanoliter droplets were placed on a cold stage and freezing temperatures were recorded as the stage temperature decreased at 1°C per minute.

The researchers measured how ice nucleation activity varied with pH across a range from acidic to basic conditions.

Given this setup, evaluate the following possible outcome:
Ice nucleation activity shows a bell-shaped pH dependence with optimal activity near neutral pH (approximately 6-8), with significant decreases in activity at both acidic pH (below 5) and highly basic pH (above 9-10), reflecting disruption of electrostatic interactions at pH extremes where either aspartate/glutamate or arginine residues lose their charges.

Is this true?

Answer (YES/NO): NO